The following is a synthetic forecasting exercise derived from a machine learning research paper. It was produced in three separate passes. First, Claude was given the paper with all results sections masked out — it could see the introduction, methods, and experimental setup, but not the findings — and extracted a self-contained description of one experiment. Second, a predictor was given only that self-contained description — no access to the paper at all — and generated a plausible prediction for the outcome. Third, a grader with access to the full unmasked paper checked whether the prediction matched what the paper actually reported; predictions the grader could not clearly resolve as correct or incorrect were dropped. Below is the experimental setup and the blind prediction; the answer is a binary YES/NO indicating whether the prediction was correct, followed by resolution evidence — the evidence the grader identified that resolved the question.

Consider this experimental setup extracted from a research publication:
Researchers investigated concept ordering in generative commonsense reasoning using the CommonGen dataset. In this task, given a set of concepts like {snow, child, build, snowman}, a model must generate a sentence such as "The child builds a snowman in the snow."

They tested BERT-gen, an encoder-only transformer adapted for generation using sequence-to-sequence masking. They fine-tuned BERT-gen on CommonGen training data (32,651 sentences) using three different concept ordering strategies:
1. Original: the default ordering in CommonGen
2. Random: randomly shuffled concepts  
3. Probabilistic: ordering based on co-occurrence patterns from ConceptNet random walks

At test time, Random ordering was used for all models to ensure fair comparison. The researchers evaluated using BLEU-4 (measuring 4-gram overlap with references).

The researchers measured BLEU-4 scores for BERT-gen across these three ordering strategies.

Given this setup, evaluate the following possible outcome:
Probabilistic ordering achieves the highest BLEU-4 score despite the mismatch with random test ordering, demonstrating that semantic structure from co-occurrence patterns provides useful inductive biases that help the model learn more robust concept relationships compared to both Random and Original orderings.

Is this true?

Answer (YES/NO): NO